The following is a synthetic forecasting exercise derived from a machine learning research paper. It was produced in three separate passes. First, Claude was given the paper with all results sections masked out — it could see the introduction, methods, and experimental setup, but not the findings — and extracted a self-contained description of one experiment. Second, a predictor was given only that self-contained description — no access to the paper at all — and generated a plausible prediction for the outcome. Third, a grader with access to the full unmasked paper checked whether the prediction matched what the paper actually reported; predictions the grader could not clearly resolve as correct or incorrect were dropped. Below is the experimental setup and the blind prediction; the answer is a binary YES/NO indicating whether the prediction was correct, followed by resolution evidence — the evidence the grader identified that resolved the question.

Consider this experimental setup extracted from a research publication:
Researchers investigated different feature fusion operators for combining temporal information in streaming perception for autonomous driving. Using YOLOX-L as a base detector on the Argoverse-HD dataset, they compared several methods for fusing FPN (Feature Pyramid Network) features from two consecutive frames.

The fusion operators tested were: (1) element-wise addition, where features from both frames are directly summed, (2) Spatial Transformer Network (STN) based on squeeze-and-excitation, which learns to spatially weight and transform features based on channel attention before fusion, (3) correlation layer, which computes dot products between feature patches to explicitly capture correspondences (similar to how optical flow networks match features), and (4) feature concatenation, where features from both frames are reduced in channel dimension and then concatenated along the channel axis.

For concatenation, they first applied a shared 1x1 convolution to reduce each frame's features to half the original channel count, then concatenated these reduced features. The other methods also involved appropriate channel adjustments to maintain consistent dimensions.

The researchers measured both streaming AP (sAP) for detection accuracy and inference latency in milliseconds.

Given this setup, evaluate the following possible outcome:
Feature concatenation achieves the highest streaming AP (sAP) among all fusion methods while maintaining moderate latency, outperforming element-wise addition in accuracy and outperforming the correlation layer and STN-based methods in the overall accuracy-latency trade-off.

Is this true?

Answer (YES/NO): YES